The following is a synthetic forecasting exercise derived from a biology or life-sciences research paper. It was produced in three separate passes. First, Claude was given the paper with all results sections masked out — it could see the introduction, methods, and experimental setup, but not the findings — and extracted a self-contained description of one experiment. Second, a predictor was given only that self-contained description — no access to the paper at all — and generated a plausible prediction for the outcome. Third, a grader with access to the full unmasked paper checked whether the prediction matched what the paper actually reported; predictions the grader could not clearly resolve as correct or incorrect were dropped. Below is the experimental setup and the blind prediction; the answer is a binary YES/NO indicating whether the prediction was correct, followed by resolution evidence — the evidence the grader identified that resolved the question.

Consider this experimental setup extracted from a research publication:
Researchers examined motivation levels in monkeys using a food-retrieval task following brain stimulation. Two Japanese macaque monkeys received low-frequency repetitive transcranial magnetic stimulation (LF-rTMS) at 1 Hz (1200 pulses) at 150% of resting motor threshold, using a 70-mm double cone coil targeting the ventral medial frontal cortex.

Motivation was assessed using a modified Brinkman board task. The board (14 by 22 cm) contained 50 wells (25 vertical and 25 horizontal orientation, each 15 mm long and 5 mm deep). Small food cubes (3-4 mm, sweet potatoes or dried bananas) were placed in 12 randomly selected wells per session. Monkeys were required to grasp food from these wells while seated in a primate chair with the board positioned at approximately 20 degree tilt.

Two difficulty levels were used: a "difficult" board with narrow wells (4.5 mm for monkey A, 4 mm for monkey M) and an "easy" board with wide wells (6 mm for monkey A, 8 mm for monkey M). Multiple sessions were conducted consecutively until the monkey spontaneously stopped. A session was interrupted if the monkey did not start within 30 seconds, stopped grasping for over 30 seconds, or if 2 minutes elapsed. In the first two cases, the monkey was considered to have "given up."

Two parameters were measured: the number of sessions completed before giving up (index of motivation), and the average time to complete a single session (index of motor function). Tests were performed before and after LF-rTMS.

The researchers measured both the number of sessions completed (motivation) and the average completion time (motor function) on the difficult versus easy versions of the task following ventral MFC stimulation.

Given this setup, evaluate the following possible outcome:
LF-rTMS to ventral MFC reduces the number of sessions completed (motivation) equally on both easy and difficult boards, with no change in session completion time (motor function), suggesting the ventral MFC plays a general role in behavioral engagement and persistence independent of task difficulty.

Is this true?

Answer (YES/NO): NO